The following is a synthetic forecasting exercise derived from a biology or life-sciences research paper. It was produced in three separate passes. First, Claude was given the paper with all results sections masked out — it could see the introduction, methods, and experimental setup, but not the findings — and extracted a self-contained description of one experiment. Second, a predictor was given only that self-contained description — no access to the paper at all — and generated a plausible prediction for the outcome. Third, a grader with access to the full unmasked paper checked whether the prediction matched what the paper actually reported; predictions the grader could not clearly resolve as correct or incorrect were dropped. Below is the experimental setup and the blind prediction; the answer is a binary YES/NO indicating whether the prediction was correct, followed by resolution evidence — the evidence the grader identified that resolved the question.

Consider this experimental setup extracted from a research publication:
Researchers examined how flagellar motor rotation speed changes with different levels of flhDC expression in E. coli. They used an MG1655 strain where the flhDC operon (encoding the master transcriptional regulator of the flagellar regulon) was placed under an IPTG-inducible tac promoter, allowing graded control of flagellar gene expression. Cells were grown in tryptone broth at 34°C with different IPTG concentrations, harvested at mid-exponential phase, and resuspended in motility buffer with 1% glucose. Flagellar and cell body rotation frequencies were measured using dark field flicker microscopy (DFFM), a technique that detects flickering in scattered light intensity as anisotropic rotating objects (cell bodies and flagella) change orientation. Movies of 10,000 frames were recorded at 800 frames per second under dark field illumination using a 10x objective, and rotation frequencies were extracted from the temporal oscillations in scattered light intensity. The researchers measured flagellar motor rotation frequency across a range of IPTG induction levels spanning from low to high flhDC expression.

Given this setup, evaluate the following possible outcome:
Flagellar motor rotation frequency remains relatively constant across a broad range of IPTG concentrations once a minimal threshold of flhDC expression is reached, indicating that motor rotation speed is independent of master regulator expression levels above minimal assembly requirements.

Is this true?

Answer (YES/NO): YES